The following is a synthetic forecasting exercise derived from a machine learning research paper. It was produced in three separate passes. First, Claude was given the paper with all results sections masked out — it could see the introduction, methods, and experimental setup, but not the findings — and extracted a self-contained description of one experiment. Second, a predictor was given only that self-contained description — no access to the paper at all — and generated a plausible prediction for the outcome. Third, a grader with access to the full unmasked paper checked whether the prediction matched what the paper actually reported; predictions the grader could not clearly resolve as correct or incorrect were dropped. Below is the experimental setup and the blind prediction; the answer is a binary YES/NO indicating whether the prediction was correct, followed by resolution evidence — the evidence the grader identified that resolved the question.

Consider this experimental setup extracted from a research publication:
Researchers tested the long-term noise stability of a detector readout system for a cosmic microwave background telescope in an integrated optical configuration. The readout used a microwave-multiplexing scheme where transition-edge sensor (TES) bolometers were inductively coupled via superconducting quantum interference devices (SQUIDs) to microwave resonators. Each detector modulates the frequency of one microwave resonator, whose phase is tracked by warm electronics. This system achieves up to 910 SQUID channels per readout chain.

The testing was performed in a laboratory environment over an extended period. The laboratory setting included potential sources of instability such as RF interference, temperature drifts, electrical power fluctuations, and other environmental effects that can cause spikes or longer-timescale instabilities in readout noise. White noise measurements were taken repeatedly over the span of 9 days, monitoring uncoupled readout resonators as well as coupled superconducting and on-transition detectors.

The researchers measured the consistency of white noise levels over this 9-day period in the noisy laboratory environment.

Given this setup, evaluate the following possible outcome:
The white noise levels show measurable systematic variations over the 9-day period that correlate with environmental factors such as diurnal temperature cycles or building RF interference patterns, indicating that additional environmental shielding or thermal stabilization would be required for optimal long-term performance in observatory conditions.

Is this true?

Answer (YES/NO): NO